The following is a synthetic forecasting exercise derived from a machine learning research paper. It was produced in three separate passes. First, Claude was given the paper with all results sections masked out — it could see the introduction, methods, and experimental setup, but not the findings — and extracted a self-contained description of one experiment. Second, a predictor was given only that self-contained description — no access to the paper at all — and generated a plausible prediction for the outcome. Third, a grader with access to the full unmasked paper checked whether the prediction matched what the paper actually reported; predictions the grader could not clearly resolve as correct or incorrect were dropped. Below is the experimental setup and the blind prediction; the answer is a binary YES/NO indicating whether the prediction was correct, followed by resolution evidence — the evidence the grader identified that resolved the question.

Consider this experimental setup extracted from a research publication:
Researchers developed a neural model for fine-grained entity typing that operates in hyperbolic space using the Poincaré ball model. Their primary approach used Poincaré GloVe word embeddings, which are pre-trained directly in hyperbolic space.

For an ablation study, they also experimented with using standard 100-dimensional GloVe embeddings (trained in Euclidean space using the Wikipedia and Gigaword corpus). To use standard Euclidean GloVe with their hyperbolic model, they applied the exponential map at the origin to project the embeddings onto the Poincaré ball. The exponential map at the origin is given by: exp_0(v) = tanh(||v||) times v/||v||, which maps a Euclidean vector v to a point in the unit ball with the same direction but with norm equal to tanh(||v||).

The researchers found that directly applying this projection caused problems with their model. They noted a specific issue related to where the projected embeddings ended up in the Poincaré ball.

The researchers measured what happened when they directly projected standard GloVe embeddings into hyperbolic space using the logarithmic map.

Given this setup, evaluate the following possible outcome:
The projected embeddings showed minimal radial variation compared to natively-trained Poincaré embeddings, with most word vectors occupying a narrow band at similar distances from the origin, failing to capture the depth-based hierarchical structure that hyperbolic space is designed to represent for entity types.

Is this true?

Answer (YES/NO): NO